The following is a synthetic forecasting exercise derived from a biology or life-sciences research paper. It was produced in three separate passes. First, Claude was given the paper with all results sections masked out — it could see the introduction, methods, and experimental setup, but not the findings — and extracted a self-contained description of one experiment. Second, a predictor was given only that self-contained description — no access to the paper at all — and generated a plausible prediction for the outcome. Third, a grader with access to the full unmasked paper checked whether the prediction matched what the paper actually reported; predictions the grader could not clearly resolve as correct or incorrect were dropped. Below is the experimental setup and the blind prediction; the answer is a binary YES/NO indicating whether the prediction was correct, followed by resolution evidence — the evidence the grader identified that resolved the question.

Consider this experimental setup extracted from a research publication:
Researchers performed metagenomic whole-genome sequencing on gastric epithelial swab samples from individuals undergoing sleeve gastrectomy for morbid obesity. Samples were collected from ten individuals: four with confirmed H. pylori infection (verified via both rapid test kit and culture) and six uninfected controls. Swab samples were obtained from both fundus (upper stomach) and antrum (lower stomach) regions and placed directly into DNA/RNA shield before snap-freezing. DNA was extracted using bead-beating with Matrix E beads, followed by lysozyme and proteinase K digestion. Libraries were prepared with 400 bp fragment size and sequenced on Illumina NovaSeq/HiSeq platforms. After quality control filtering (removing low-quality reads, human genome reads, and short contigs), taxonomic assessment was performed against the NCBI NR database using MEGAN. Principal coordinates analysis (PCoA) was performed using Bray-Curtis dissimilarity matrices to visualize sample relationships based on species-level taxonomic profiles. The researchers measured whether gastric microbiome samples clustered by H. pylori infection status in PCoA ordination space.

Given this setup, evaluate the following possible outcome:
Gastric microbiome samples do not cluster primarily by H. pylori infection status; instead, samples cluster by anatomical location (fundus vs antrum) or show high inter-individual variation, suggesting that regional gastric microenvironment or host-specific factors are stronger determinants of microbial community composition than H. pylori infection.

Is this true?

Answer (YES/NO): NO